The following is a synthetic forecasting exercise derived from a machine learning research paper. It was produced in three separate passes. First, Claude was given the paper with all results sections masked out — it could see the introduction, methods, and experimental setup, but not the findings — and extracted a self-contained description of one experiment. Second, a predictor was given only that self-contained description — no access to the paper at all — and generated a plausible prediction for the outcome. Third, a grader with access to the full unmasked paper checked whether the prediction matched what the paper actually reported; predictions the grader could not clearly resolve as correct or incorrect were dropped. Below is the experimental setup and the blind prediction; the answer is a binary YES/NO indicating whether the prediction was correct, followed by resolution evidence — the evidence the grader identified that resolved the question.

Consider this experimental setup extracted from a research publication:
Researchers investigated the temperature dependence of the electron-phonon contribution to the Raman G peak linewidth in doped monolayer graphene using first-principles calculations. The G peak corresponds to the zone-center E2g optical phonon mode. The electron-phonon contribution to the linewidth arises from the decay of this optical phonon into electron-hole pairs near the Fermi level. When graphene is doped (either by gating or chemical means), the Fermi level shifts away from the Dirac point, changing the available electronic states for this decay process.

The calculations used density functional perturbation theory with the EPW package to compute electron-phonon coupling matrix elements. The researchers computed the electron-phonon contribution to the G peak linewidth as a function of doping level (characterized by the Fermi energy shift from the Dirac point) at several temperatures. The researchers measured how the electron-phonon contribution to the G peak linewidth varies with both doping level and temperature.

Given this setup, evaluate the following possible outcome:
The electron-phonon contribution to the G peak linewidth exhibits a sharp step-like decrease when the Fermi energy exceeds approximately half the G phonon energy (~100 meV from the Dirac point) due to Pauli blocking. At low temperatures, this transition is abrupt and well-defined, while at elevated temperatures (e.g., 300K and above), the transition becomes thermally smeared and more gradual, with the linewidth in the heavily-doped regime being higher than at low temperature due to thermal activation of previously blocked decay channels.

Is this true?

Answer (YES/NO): YES